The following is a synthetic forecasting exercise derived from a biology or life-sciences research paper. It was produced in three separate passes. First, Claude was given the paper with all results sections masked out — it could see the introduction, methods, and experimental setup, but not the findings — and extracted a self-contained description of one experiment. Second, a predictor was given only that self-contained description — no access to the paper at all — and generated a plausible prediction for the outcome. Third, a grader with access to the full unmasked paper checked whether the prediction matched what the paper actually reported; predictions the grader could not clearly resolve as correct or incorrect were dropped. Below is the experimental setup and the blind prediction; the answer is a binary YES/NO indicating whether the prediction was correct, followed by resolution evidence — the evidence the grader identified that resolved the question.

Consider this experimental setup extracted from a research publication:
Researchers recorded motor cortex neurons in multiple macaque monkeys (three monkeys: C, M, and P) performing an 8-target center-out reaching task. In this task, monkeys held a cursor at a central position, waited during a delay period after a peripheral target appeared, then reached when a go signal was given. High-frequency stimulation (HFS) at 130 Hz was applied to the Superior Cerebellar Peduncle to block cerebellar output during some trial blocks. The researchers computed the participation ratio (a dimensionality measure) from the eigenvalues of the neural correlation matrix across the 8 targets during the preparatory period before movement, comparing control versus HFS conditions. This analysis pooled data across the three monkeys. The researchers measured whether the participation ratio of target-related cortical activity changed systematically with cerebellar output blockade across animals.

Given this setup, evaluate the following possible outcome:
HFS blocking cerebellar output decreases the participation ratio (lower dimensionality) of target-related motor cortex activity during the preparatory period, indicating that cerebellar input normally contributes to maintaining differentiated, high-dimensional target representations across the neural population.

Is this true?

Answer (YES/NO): NO